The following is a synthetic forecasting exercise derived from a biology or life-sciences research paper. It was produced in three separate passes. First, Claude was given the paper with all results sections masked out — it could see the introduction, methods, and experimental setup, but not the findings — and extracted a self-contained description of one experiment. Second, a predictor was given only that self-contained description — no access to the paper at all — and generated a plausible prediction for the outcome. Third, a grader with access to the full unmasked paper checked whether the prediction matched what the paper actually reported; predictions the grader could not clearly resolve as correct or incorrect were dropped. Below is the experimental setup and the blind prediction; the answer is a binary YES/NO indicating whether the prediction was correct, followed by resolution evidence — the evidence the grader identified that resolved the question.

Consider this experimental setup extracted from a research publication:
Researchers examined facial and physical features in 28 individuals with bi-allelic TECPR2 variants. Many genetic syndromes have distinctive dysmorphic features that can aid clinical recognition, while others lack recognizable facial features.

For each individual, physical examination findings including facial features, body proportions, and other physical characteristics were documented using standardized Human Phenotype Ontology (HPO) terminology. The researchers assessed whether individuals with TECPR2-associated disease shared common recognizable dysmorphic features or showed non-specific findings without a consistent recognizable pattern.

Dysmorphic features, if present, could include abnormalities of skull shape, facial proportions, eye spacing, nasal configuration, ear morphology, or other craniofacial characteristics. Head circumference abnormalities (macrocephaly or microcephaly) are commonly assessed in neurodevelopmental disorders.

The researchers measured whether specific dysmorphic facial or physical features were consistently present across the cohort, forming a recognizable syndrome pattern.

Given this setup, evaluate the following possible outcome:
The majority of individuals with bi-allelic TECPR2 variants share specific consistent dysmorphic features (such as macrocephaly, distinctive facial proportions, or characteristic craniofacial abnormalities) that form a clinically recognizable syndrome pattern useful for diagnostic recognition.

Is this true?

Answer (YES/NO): NO